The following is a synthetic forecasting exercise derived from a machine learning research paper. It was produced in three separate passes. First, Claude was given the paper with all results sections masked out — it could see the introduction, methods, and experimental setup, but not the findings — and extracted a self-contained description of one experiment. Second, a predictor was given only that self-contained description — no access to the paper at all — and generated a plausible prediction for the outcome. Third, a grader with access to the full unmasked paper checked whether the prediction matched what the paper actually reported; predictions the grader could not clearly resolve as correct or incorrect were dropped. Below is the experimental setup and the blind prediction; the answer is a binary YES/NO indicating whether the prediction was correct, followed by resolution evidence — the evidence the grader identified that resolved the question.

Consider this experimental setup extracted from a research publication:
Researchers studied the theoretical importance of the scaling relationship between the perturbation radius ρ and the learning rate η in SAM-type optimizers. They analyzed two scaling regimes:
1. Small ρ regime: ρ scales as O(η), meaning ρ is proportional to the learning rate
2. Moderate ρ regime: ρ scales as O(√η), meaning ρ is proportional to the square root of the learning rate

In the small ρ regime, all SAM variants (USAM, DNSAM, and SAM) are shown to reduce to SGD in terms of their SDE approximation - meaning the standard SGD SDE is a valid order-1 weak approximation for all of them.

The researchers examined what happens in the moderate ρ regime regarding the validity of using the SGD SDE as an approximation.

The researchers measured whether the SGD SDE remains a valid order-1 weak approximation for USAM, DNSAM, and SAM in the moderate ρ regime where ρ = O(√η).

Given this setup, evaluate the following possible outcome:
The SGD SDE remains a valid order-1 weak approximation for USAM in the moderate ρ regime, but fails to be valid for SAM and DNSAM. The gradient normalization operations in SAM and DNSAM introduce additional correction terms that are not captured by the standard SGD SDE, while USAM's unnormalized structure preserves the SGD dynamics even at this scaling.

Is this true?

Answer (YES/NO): NO